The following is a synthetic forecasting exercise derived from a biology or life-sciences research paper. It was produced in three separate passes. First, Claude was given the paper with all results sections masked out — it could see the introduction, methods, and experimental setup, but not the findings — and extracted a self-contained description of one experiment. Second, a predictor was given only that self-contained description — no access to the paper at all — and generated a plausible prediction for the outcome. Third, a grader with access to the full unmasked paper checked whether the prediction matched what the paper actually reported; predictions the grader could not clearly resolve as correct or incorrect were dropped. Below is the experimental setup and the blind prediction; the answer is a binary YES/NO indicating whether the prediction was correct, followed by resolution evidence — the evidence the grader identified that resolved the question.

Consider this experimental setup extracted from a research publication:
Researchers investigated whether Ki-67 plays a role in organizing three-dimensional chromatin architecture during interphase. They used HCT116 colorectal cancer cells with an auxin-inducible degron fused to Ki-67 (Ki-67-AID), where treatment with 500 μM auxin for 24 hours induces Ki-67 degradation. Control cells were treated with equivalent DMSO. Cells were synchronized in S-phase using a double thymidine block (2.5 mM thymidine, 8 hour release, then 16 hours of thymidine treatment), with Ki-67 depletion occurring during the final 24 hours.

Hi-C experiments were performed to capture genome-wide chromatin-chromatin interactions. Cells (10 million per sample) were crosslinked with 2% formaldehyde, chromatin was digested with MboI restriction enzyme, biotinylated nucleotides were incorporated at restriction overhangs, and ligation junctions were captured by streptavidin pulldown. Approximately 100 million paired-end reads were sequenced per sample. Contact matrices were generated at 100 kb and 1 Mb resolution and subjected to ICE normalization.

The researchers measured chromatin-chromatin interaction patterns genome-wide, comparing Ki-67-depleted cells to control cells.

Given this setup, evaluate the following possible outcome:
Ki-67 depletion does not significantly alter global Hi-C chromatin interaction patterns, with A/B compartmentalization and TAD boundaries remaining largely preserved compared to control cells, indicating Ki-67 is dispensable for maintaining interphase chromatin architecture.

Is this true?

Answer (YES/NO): YES